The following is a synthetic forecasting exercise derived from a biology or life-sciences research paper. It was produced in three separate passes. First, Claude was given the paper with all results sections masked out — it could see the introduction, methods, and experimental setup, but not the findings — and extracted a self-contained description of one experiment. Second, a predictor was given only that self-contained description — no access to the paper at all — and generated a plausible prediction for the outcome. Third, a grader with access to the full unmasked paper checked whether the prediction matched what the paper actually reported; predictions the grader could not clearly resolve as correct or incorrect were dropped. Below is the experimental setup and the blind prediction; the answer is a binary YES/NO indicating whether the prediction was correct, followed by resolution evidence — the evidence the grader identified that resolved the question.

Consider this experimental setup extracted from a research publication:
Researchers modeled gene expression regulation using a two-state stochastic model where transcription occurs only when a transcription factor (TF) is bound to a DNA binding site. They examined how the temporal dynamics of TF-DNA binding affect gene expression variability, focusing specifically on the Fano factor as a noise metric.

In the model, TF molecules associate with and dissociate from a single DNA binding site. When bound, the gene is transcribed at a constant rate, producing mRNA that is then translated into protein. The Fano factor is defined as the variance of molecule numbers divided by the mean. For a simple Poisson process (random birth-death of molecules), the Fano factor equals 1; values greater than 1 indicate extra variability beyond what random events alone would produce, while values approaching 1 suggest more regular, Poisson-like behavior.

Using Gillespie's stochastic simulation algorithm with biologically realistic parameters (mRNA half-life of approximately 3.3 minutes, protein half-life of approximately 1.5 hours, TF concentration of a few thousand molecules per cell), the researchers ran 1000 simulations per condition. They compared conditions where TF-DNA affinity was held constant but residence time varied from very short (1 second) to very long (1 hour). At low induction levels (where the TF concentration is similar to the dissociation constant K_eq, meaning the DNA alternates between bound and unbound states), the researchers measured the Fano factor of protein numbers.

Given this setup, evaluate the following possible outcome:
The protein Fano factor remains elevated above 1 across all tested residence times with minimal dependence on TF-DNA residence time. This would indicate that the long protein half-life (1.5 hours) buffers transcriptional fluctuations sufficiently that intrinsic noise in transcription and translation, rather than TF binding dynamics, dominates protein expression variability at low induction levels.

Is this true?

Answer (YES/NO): NO